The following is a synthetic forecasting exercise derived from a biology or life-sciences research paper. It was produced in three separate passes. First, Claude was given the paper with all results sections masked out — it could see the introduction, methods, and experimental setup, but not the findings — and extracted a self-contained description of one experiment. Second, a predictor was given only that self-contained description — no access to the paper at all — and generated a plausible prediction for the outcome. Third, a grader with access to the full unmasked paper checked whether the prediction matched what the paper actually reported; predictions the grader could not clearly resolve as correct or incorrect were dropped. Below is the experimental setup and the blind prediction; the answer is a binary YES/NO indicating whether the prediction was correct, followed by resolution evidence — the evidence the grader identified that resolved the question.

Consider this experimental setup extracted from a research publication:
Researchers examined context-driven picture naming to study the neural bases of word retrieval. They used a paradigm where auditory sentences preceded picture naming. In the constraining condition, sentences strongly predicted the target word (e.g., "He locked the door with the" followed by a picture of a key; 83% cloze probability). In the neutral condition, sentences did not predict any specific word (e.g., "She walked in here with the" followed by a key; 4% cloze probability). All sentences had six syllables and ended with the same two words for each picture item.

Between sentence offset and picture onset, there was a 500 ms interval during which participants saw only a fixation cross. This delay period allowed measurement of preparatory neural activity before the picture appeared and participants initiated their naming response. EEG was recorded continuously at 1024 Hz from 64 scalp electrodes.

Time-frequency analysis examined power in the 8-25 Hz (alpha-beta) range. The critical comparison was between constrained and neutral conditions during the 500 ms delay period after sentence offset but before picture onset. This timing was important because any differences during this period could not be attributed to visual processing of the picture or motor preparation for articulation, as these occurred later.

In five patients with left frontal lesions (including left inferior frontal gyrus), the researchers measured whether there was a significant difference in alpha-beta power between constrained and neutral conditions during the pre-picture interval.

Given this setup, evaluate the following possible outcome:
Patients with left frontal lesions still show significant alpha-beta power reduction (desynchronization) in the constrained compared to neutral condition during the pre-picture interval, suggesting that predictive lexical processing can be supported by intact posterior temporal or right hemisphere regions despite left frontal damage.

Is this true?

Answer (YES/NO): YES